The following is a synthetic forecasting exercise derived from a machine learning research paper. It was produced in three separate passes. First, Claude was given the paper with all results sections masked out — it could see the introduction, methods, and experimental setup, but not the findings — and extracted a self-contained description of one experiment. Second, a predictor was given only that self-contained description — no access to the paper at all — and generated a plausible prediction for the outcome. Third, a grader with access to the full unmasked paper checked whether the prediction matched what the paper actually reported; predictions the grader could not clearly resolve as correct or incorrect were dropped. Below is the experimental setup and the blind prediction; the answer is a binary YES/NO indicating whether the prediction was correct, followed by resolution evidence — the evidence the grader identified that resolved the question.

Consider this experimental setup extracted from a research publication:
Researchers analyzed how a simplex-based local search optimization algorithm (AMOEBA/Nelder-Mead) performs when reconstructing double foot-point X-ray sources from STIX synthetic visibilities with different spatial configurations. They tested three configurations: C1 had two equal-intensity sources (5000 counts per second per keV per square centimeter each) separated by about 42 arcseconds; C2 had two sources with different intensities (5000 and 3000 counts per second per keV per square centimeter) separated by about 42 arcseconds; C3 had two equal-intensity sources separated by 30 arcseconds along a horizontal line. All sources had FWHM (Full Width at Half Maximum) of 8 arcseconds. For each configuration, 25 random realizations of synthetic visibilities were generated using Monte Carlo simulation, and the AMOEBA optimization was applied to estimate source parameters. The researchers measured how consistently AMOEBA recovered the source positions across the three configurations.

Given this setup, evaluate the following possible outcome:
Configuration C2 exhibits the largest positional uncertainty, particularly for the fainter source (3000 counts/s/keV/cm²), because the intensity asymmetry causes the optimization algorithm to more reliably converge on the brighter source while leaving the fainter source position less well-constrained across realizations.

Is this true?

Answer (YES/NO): YES